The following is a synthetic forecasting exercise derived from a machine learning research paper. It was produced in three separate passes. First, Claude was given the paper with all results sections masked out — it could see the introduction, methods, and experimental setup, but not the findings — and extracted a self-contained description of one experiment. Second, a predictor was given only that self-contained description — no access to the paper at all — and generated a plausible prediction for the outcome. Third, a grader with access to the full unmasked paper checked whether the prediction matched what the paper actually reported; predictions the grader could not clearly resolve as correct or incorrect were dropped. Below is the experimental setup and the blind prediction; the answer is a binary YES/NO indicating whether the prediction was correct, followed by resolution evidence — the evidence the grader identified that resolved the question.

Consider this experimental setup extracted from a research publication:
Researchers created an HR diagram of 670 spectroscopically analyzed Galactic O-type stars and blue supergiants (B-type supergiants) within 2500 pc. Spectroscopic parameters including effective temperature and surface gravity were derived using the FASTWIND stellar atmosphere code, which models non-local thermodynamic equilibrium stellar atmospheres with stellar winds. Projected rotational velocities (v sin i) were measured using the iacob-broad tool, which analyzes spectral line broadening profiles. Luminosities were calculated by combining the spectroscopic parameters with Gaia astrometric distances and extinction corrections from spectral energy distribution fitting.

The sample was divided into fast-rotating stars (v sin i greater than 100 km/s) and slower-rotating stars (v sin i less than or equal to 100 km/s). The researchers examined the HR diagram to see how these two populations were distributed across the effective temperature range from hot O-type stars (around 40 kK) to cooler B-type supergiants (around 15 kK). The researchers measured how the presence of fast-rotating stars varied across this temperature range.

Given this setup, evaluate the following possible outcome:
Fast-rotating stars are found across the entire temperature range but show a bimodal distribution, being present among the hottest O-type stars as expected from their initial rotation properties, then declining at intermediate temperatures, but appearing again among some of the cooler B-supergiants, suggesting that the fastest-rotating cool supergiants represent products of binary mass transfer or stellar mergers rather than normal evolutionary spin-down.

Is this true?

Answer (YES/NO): NO